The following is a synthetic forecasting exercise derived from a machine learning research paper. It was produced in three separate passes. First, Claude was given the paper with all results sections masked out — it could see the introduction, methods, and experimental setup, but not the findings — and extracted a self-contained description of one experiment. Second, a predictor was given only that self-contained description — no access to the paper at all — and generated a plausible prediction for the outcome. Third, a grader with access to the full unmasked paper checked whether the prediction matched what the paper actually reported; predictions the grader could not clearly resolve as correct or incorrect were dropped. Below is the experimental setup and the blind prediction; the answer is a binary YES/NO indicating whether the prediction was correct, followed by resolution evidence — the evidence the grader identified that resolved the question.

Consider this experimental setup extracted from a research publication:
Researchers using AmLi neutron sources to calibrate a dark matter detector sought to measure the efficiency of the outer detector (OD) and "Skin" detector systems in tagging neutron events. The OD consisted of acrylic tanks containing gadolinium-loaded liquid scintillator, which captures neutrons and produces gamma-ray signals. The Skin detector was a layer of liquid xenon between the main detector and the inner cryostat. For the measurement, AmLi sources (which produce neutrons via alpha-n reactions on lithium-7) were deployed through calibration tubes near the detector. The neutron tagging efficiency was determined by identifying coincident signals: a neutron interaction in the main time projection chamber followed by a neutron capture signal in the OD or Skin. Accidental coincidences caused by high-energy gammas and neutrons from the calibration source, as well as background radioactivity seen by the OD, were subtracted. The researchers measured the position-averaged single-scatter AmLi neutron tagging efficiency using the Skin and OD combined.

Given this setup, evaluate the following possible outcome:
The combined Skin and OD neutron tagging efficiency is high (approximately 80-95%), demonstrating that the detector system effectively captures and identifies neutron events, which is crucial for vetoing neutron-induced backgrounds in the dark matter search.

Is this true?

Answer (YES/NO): YES